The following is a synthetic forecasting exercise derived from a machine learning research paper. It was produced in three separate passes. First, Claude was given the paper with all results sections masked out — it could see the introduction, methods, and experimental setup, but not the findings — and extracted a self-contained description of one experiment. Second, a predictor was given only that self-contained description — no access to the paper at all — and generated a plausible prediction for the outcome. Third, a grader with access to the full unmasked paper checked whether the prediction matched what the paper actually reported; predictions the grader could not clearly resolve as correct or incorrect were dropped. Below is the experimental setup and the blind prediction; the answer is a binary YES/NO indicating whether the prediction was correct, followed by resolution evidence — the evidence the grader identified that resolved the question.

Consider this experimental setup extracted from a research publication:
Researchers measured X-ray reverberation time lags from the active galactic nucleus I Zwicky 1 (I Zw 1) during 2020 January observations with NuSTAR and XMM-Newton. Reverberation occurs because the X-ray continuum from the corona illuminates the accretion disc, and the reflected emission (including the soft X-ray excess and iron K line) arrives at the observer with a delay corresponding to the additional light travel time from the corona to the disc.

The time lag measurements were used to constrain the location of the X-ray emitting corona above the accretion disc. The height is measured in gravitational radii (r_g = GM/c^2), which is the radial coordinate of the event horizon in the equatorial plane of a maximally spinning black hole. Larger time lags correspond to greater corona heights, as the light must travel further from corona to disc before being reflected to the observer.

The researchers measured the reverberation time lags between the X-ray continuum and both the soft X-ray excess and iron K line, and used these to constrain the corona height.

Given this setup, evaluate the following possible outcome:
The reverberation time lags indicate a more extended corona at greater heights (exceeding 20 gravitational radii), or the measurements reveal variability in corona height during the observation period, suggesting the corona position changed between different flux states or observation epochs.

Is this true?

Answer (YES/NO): NO